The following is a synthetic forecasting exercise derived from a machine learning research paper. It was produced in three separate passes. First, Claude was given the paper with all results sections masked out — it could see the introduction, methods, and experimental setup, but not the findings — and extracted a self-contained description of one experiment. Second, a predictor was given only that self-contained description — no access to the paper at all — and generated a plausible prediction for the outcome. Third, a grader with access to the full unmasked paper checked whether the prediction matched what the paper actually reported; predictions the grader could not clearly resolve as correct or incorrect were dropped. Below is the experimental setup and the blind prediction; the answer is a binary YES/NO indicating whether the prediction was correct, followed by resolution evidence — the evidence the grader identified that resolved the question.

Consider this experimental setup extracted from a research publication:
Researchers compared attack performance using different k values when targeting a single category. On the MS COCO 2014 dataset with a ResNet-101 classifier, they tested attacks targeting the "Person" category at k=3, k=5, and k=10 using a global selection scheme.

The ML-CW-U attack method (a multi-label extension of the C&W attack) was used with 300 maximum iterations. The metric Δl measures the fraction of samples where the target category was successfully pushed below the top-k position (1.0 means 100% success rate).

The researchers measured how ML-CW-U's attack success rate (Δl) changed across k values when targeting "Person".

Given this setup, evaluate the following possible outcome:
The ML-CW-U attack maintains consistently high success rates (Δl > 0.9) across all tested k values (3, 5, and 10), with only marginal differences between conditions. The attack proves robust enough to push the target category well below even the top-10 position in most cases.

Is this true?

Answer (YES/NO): YES